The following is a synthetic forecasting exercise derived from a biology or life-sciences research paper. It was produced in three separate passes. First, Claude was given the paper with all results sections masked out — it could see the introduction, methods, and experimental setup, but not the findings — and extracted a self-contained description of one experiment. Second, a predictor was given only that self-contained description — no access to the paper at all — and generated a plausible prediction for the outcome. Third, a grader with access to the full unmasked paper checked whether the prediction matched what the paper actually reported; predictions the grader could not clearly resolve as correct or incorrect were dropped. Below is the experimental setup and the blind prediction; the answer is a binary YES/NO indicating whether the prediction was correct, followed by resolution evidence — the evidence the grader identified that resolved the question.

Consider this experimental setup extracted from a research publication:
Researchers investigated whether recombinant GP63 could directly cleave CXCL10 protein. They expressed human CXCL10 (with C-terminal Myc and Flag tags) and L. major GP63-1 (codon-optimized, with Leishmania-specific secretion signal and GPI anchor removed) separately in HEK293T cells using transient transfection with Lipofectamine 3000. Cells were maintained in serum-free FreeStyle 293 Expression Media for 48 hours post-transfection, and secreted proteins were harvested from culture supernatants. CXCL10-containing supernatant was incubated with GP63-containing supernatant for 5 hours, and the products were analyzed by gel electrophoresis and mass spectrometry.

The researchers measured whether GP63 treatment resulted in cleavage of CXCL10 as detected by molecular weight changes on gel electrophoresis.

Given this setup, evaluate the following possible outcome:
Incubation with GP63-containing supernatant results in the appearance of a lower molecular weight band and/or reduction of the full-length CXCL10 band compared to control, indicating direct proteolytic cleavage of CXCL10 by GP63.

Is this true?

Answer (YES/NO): YES